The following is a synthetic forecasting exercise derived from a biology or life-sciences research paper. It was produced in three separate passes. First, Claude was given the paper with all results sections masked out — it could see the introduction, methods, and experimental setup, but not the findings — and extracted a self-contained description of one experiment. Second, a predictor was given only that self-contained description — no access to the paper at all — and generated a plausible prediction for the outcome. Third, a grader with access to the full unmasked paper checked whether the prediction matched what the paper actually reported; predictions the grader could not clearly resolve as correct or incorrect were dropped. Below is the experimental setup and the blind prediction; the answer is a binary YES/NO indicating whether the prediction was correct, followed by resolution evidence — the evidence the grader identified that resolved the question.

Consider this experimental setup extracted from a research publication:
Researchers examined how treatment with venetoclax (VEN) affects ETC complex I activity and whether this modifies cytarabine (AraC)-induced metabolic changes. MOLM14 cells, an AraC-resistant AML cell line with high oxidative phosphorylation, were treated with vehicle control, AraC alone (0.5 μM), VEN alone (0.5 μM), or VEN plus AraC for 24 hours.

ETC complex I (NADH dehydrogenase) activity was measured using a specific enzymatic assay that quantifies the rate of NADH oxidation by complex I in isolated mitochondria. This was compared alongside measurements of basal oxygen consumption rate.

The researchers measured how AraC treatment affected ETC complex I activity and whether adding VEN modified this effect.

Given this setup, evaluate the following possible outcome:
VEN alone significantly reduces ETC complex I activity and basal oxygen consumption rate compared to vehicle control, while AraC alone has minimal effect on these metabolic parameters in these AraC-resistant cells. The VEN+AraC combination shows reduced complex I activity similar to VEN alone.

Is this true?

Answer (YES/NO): NO